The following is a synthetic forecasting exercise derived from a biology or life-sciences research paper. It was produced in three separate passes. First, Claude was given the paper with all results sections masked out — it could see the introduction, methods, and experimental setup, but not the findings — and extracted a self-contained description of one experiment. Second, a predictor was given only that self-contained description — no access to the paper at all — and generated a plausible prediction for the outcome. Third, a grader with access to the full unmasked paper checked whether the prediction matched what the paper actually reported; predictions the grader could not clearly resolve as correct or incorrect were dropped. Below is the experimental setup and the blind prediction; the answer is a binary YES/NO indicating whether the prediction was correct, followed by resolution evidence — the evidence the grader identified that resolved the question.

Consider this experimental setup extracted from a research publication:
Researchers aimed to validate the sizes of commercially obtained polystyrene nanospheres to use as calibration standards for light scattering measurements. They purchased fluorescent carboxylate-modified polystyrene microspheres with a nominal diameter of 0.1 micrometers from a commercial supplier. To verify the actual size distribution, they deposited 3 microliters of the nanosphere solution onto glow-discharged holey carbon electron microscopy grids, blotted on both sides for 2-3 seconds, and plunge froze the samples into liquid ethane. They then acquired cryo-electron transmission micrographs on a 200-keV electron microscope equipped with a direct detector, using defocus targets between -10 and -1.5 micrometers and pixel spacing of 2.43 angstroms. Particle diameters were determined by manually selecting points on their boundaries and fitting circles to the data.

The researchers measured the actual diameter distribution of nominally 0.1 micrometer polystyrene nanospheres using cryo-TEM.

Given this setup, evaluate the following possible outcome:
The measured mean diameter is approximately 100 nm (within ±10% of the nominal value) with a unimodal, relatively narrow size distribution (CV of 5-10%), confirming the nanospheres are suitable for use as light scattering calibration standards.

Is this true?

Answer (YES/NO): YES